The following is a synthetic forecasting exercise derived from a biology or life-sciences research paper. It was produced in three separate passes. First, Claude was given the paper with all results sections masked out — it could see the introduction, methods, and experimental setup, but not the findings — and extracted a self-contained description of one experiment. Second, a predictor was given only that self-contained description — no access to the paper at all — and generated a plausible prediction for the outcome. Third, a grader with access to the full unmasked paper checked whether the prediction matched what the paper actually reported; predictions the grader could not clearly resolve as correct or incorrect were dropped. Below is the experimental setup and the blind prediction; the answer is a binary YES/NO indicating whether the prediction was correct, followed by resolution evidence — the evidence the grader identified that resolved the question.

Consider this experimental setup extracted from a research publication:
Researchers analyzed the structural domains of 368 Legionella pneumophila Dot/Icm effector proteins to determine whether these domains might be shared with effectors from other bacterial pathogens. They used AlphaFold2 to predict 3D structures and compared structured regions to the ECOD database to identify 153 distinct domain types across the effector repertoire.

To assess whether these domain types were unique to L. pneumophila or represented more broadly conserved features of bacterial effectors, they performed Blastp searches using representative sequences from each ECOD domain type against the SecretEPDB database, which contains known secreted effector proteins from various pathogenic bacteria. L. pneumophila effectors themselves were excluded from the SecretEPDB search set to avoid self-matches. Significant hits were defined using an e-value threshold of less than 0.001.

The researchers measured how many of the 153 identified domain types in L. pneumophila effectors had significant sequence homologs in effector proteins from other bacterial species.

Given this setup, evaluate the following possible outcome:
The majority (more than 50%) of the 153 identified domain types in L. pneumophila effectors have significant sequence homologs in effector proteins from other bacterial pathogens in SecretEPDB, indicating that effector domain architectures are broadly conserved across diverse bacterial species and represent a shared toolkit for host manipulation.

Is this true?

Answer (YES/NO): NO